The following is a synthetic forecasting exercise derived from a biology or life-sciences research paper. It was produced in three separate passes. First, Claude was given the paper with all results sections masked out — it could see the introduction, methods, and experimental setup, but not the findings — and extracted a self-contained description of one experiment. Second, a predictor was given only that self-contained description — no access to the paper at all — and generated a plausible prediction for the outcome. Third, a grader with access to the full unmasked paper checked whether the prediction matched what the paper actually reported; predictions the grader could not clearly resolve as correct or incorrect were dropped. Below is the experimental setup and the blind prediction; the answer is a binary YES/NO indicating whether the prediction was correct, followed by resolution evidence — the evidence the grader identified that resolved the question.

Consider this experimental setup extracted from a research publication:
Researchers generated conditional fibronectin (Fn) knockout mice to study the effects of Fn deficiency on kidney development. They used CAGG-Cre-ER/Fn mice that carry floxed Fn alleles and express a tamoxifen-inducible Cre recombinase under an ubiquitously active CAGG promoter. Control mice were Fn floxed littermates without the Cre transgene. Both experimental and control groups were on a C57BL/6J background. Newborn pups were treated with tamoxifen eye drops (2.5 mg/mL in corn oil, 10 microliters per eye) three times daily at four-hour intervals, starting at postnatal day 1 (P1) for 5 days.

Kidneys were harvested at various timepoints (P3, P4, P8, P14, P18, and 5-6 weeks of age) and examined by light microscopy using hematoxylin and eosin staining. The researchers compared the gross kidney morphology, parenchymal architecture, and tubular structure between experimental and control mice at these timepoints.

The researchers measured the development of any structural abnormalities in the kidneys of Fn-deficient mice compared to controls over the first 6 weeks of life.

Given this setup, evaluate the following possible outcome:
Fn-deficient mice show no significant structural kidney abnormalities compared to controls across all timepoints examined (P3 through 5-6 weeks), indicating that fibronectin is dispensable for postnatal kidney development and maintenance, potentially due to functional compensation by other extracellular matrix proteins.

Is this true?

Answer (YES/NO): NO